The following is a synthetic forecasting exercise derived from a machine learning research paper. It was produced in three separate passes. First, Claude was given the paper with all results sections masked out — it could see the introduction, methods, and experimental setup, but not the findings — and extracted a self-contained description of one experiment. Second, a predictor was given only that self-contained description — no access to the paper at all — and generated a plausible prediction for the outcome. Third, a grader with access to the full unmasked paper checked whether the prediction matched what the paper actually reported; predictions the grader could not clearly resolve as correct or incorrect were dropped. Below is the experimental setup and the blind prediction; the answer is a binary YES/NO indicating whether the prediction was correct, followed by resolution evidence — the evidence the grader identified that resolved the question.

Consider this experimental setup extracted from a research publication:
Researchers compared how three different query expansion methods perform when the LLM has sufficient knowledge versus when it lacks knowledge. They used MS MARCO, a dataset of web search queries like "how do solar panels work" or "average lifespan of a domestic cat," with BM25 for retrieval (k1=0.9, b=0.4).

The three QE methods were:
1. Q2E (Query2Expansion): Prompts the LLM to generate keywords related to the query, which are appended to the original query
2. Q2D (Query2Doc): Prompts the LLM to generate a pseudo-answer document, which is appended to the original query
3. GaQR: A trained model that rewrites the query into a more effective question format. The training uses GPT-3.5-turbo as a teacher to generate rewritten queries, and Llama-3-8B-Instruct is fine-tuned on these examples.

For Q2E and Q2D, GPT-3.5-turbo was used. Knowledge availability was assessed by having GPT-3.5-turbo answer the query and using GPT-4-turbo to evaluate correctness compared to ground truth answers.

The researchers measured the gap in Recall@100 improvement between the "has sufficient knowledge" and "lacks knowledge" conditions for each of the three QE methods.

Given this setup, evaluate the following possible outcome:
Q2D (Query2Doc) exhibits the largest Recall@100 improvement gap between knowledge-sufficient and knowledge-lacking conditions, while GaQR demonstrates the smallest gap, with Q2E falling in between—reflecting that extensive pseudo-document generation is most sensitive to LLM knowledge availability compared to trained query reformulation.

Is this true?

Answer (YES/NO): NO